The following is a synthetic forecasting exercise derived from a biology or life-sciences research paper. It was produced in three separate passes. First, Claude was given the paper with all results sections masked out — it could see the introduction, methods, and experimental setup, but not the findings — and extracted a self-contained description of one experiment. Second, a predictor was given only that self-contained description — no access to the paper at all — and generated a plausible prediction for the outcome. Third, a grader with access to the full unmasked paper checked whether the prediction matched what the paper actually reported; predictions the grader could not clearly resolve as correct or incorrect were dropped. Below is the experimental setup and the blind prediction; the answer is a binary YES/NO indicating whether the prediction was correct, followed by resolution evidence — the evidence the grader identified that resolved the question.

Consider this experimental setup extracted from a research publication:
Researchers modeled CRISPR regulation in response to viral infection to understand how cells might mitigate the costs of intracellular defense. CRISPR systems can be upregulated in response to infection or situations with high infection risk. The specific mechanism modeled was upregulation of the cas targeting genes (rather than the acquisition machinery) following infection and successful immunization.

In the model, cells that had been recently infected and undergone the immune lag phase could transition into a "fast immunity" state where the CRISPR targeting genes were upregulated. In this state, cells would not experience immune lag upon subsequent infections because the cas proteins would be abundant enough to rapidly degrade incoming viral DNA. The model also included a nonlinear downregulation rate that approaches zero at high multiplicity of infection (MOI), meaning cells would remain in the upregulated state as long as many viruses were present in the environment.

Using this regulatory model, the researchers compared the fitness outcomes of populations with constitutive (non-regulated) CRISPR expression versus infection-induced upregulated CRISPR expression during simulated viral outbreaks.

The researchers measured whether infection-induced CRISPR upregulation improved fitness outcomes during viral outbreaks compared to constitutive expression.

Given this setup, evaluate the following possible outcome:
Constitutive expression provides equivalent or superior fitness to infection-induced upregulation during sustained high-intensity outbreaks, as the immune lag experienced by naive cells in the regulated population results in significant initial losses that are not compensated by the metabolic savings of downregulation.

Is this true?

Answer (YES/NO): NO